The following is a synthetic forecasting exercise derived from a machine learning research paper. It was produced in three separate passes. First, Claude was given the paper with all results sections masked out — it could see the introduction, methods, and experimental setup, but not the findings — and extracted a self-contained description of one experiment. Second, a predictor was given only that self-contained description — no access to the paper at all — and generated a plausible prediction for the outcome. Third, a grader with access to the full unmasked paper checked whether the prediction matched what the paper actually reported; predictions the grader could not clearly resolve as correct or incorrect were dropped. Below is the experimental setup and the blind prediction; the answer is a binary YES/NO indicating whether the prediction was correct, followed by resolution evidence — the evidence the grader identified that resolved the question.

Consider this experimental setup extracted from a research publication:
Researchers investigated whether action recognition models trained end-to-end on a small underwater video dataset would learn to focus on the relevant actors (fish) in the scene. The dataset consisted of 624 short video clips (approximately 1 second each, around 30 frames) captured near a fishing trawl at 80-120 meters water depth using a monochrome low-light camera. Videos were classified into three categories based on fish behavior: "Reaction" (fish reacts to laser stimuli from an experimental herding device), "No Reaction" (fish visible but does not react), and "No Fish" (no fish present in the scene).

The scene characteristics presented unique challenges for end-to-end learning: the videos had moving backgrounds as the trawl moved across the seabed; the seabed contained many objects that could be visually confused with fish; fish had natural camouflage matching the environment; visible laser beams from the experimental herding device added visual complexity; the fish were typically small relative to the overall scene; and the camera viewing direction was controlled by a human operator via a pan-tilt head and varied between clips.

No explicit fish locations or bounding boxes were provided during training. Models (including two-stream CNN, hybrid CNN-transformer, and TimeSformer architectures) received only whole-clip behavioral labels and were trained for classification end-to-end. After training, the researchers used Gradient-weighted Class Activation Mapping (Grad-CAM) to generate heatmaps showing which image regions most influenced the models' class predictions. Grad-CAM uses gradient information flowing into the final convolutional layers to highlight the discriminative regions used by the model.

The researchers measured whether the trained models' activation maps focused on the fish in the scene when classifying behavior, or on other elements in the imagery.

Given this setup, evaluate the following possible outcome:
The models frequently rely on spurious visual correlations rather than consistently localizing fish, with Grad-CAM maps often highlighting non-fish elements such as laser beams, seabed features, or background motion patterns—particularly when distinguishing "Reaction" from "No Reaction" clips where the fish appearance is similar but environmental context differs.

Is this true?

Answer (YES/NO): YES